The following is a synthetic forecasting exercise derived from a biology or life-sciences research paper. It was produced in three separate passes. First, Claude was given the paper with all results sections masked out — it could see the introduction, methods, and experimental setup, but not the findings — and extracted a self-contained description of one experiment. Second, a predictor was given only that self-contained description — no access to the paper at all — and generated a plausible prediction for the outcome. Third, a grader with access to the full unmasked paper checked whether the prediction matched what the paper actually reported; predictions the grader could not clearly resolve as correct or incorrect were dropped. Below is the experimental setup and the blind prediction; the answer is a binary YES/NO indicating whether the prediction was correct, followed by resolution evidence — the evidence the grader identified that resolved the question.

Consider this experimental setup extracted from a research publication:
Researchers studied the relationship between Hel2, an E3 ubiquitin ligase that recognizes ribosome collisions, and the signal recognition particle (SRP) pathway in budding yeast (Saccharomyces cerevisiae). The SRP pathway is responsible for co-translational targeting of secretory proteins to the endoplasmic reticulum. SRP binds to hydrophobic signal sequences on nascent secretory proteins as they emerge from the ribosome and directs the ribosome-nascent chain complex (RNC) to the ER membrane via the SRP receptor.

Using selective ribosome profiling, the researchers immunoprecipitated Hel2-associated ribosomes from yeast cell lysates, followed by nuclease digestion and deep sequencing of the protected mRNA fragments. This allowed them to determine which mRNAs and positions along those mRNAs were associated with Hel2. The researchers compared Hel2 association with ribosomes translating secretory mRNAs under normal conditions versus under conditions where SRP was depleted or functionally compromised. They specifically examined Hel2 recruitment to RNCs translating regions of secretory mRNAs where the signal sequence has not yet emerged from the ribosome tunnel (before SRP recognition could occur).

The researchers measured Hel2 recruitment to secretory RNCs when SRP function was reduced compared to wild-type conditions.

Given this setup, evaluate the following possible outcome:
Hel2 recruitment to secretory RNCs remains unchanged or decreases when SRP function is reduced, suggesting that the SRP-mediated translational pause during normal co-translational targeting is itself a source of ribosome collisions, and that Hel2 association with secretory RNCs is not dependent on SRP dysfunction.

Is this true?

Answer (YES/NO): NO